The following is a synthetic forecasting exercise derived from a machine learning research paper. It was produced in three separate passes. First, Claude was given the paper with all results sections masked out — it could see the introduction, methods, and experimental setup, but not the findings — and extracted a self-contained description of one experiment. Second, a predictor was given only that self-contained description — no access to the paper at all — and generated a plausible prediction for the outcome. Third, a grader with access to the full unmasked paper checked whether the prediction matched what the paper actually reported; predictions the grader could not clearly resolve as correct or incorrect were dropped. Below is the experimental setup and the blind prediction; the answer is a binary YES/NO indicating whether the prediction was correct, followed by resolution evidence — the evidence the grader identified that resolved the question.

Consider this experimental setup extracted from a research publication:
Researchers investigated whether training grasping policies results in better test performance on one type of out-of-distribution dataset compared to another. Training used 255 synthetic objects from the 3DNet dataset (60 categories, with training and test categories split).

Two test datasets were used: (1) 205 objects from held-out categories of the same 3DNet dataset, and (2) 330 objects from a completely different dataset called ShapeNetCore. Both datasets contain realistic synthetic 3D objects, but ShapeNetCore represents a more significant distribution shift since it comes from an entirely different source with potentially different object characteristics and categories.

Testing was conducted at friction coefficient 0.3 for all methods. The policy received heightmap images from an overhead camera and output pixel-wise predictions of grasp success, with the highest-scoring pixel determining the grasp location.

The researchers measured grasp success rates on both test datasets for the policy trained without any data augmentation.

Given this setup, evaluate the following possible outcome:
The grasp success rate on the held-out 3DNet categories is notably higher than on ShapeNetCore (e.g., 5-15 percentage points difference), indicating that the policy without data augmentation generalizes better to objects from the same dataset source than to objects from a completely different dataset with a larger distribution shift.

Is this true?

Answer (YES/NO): NO